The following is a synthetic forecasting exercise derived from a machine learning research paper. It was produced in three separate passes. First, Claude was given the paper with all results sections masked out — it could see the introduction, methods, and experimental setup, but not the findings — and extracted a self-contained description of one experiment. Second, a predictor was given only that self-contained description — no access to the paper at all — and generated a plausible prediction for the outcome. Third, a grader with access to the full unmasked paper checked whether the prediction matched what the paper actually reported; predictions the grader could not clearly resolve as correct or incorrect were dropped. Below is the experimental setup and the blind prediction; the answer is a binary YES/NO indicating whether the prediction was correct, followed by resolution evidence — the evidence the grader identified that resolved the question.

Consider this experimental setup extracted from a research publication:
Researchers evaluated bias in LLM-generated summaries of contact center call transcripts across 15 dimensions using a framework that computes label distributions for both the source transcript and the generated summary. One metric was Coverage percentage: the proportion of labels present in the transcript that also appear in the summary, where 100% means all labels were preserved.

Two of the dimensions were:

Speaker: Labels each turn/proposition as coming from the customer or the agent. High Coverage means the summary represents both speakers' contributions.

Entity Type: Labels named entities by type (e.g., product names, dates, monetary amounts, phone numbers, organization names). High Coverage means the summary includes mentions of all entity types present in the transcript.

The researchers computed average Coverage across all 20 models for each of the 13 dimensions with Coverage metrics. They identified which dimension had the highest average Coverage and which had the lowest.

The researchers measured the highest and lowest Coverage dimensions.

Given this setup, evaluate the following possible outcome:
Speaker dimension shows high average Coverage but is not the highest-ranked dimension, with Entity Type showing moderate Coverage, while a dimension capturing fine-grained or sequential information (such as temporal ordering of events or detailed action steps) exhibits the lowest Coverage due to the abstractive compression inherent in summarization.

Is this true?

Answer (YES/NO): NO